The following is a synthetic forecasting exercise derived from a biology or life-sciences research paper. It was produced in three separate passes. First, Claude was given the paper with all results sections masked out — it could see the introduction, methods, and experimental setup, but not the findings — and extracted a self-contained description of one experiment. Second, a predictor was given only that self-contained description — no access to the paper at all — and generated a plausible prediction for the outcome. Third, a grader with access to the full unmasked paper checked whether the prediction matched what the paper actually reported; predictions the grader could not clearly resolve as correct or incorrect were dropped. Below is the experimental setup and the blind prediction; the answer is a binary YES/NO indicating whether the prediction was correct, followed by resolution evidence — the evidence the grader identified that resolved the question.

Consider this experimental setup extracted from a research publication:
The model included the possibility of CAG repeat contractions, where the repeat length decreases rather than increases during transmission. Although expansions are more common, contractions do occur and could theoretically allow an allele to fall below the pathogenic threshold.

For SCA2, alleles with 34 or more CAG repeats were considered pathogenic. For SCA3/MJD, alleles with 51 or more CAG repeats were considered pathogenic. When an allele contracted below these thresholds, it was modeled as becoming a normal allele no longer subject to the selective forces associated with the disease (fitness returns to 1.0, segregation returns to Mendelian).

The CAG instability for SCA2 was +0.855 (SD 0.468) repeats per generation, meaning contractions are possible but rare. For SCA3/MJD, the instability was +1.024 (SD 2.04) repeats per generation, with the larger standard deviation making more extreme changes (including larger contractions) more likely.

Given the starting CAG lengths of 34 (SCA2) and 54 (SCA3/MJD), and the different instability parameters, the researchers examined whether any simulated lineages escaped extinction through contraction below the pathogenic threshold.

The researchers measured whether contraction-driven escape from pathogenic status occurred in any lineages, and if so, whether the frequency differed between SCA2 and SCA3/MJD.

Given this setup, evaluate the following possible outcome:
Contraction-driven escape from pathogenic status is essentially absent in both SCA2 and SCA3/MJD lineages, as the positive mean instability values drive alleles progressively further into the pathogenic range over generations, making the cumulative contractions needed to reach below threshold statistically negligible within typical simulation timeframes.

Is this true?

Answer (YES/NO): NO